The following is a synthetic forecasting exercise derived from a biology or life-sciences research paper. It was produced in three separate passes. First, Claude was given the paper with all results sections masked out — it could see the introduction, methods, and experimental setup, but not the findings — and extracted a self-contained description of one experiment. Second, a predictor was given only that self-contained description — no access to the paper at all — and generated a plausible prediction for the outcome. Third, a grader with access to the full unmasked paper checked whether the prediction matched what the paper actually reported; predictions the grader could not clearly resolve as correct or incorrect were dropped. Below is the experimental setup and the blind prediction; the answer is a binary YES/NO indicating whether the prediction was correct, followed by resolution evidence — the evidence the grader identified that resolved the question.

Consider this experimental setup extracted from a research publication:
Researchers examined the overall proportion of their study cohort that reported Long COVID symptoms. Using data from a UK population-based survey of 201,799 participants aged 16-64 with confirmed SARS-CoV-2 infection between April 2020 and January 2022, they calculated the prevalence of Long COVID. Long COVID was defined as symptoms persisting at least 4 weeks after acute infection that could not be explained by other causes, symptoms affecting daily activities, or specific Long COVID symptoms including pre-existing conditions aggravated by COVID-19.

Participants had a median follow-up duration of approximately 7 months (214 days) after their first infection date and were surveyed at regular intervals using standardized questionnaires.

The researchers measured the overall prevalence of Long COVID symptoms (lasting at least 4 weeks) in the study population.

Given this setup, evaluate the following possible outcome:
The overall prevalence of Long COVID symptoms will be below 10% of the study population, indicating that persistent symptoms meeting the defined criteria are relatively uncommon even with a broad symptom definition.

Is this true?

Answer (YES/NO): YES